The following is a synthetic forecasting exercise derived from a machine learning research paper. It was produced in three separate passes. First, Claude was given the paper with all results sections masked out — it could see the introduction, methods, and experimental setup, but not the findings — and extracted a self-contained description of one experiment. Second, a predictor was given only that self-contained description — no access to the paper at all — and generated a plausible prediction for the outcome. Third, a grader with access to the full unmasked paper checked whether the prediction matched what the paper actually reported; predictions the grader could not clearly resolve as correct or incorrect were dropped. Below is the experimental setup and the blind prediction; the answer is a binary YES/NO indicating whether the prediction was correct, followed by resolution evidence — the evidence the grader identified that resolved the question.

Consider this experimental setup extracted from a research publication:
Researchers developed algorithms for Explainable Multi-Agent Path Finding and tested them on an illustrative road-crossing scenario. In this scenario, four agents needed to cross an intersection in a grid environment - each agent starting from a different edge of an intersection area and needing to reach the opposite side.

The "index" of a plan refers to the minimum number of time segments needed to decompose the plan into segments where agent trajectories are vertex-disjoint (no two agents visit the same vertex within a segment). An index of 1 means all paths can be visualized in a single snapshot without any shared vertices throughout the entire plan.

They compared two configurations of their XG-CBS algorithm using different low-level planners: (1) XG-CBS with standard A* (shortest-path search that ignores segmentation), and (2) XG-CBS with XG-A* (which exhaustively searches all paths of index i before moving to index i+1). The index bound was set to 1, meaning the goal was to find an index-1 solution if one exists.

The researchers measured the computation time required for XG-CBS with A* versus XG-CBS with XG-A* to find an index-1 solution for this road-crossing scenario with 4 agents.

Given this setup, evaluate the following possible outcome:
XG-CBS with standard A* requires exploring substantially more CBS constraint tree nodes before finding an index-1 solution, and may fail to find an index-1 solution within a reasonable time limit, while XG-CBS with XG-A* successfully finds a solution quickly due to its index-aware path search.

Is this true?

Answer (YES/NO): YES